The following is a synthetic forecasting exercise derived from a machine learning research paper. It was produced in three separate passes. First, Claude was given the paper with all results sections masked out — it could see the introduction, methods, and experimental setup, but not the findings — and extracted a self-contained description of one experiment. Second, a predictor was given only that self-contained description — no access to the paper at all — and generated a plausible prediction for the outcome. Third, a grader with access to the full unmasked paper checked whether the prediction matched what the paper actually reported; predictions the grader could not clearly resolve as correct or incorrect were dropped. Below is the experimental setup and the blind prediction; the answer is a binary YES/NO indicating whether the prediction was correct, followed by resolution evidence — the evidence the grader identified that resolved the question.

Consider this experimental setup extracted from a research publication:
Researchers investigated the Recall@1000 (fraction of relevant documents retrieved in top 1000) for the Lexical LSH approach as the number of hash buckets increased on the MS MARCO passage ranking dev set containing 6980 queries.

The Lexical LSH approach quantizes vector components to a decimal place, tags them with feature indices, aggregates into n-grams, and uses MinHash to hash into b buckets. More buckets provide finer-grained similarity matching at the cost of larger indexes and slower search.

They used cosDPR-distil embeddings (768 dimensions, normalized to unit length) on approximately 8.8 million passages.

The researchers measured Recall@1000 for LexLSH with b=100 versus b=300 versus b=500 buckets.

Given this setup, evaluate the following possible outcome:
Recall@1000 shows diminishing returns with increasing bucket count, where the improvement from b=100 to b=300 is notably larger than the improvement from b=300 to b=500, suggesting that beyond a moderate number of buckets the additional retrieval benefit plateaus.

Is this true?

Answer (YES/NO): YES